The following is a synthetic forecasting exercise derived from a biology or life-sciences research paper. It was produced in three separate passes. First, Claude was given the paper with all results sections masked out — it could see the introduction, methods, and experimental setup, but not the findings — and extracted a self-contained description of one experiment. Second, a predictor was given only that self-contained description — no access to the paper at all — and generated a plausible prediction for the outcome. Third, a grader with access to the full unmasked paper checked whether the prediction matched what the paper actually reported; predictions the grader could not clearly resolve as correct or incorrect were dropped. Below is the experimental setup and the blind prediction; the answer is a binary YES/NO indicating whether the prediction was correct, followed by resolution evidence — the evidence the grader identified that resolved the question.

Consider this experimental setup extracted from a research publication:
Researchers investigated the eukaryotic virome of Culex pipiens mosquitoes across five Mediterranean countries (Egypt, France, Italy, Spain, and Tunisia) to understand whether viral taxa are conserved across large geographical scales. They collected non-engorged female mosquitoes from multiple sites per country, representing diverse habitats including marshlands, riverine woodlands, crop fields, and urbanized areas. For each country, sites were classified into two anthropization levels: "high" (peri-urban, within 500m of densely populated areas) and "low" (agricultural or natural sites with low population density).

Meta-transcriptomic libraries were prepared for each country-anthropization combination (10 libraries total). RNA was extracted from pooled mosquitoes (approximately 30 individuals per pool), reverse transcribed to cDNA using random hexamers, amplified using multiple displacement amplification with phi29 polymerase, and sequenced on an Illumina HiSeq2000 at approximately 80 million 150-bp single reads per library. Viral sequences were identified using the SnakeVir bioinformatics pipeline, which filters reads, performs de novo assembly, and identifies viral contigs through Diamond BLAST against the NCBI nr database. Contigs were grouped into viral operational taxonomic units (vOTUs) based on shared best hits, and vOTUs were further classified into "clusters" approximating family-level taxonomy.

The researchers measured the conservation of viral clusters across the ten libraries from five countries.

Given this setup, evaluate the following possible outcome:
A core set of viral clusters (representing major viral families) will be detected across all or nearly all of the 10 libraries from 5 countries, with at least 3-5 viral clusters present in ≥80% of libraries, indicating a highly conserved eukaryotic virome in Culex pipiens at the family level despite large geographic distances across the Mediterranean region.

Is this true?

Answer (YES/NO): YES